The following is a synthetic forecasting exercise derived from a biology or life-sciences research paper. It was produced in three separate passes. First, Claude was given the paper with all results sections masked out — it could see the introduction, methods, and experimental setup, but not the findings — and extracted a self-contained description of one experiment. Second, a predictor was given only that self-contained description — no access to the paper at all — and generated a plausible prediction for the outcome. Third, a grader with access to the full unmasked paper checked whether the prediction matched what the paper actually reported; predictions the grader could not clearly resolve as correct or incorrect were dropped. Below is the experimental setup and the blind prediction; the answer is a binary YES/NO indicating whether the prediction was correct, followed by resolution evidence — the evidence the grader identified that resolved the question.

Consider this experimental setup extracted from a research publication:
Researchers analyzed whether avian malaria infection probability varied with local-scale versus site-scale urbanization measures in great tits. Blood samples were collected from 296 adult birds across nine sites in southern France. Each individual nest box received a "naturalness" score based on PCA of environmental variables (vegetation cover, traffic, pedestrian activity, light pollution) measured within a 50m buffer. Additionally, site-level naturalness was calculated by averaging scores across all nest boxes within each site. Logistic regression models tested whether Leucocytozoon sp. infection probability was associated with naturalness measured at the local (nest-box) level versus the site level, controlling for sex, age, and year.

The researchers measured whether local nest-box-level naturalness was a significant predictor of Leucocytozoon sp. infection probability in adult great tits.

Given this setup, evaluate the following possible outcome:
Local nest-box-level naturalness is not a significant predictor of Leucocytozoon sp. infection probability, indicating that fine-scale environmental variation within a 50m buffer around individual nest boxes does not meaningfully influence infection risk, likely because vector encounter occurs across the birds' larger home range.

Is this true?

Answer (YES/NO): YES